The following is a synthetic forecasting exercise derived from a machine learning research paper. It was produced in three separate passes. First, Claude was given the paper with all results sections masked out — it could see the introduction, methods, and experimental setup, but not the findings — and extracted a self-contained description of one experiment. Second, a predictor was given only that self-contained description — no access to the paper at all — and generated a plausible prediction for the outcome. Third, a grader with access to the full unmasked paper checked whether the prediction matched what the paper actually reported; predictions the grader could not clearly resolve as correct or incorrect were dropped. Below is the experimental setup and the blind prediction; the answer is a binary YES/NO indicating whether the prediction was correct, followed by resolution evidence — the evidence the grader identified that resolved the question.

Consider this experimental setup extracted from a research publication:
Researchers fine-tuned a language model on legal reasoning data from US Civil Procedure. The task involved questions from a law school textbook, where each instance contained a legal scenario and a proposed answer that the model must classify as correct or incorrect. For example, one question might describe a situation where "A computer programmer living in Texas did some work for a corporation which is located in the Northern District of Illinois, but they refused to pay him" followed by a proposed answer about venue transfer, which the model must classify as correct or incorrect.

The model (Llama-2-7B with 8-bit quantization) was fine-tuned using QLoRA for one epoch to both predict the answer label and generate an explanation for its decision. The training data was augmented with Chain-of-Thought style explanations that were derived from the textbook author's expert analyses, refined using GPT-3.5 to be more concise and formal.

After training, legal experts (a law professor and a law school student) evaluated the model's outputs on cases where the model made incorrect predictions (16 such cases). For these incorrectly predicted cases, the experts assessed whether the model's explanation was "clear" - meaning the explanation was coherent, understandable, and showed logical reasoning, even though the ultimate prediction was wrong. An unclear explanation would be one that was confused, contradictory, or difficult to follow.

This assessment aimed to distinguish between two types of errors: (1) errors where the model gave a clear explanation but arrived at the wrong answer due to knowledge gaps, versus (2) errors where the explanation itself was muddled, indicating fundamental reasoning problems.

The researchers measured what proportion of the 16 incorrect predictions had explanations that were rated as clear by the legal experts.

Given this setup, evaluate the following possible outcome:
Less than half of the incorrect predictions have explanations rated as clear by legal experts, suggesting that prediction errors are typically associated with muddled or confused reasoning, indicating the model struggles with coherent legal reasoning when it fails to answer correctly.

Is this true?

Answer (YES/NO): NO